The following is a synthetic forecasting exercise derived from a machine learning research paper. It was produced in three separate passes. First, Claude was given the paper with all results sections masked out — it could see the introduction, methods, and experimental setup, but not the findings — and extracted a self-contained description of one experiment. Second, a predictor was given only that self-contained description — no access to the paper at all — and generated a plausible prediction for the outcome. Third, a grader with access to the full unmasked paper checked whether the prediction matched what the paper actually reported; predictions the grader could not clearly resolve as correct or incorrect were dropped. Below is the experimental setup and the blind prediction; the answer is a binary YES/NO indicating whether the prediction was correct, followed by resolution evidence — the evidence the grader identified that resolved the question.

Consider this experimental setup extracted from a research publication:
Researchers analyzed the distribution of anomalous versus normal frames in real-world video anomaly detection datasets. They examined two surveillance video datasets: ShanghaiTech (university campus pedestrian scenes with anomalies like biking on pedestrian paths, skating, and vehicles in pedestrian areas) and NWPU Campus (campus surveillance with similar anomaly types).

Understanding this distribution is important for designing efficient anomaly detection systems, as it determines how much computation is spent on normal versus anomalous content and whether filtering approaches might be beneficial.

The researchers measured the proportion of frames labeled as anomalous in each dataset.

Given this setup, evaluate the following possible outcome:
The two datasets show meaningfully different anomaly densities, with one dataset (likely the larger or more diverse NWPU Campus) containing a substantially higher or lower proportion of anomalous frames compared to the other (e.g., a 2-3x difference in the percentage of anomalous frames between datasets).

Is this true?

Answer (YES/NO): NO